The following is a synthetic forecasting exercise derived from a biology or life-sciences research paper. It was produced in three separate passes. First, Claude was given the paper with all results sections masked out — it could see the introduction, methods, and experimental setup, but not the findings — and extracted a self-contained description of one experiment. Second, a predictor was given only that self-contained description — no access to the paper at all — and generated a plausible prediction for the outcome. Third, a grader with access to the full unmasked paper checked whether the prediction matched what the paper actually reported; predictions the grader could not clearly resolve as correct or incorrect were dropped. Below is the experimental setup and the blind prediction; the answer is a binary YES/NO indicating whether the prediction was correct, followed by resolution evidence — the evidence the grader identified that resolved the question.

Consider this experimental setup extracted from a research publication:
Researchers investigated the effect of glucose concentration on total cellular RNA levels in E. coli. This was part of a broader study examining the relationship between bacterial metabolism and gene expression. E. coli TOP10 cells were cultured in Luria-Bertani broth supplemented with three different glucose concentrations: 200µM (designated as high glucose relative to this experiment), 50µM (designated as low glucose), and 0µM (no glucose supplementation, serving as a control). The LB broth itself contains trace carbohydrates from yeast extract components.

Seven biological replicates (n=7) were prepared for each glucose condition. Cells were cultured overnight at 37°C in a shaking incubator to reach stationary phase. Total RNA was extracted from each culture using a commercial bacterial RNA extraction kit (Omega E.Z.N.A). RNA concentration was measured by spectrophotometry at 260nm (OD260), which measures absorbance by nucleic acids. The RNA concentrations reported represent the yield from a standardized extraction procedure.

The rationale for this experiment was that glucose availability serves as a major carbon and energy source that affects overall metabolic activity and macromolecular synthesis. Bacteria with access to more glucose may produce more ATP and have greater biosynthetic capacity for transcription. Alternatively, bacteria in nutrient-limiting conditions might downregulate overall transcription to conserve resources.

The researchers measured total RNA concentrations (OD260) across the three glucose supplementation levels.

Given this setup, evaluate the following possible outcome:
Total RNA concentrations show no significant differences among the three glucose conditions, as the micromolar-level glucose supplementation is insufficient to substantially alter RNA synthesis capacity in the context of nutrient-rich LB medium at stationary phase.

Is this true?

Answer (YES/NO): NO